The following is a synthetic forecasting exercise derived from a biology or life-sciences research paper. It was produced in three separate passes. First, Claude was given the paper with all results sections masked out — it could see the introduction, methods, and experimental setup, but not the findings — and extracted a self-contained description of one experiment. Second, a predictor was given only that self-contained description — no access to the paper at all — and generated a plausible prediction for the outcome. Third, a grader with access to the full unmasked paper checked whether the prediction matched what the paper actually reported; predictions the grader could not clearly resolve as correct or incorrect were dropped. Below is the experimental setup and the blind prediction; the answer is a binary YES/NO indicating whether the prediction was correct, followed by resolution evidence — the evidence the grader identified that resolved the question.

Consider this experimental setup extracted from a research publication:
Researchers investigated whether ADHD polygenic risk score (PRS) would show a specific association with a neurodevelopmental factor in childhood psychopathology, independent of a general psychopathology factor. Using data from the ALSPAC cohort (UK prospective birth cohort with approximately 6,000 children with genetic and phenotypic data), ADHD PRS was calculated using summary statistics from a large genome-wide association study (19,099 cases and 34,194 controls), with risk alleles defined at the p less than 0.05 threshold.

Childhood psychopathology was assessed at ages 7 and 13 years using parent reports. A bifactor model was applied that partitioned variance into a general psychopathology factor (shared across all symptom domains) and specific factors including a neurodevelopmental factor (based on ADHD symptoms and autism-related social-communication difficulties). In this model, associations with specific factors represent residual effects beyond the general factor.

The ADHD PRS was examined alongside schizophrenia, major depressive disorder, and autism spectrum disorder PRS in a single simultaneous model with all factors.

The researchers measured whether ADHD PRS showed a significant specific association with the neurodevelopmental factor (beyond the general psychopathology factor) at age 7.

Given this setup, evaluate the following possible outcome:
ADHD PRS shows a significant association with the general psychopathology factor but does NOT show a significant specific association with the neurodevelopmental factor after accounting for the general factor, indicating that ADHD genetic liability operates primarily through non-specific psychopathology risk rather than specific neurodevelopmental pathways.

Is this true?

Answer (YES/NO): NO